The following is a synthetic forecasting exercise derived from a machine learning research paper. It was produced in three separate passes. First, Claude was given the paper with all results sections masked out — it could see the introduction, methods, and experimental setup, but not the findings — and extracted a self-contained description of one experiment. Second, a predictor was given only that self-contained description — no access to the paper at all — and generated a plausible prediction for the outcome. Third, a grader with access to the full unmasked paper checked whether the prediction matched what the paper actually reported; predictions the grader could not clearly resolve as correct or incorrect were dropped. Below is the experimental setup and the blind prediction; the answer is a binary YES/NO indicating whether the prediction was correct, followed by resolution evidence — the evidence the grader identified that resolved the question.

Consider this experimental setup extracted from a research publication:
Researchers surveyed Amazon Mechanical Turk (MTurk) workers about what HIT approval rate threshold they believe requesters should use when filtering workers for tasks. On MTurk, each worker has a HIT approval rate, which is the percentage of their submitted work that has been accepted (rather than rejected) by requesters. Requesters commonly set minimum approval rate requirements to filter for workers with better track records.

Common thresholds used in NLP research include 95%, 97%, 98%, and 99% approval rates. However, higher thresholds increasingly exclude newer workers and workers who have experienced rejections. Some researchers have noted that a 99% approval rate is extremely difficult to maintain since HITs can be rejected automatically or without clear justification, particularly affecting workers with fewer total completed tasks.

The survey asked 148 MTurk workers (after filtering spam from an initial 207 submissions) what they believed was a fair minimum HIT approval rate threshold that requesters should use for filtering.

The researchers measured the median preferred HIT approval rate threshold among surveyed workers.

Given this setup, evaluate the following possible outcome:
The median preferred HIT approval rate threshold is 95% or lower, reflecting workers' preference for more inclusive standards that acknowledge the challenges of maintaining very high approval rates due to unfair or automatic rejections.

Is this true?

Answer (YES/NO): NO